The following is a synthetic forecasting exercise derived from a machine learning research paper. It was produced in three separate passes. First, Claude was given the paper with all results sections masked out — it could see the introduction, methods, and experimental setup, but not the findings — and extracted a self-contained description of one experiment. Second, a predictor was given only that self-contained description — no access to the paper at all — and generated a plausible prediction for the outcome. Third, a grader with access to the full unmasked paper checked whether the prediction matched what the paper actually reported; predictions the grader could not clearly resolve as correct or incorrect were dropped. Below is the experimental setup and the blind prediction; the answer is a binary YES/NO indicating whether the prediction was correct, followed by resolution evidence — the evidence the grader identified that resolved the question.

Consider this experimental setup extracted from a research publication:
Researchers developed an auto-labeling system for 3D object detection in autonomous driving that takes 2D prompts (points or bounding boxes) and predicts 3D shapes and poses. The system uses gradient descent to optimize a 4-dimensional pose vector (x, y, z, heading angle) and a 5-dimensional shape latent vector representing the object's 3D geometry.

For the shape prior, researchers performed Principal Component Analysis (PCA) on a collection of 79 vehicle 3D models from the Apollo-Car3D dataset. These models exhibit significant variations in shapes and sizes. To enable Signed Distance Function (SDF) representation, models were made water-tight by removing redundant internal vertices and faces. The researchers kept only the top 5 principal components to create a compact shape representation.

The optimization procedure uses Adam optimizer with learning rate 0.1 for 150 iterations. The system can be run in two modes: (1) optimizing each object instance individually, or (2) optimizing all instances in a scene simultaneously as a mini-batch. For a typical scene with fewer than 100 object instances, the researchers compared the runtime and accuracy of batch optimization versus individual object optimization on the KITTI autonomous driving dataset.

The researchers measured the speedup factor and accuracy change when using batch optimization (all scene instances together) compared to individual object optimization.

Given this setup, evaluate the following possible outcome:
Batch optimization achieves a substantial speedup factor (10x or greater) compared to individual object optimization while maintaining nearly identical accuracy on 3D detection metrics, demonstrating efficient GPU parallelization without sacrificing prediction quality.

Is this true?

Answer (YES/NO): NO